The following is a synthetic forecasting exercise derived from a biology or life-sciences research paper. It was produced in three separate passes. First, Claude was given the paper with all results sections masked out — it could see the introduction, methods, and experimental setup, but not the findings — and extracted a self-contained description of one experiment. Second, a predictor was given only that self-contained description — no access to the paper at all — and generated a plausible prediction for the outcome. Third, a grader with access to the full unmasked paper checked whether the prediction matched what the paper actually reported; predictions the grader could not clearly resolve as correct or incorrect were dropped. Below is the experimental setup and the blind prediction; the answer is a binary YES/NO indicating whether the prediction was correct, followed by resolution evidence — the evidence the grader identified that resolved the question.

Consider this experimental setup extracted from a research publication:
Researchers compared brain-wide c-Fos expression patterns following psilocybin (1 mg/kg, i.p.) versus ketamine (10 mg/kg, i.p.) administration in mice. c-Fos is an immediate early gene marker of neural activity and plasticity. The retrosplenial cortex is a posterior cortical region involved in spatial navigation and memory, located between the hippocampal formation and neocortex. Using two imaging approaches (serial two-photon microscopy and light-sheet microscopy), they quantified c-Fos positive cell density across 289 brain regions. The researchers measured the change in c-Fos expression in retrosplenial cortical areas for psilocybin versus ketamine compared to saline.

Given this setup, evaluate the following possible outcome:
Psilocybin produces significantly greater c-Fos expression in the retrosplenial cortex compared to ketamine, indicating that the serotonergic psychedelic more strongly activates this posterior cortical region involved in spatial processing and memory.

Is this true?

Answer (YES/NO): NO